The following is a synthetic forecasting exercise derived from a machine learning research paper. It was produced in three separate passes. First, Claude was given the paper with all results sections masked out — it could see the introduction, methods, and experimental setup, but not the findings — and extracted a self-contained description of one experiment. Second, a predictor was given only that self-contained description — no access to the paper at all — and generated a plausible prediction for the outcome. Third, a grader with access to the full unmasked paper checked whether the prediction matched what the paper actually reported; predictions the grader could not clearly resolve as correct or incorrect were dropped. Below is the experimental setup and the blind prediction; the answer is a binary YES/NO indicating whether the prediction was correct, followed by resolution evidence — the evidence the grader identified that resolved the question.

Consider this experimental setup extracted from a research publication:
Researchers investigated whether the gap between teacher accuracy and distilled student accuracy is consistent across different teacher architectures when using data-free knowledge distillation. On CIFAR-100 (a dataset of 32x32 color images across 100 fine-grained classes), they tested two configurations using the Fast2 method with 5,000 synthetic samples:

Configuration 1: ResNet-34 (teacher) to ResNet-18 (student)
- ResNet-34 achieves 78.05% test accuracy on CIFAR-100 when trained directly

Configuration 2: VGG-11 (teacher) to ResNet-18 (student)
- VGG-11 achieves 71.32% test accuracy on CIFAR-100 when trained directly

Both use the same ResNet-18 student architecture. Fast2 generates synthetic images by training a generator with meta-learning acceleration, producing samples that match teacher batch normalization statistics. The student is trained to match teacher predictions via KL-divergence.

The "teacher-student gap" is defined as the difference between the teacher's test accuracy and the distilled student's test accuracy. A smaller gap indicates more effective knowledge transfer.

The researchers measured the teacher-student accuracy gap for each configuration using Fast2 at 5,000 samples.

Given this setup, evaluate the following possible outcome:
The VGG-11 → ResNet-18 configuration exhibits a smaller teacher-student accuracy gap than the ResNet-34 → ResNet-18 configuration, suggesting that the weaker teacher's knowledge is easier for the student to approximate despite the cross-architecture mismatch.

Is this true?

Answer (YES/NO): NO